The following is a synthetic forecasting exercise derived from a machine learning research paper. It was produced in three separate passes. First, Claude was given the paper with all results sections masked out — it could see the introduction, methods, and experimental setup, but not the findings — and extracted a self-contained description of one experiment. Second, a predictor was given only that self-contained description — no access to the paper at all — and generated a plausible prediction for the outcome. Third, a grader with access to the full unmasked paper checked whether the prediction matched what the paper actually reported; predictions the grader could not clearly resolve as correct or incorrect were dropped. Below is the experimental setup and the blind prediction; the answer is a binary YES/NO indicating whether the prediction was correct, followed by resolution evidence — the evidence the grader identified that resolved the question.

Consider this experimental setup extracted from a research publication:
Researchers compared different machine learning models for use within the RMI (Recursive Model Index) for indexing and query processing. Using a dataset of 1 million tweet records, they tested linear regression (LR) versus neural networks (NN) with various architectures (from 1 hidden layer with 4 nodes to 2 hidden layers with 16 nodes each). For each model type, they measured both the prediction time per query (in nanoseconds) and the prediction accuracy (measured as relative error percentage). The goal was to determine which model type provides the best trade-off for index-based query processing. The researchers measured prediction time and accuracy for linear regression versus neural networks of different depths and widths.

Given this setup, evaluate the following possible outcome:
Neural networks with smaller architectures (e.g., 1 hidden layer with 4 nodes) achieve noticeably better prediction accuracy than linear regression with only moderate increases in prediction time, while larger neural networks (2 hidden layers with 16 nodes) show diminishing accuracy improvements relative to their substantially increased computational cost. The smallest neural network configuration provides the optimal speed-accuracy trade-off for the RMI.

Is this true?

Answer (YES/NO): NO